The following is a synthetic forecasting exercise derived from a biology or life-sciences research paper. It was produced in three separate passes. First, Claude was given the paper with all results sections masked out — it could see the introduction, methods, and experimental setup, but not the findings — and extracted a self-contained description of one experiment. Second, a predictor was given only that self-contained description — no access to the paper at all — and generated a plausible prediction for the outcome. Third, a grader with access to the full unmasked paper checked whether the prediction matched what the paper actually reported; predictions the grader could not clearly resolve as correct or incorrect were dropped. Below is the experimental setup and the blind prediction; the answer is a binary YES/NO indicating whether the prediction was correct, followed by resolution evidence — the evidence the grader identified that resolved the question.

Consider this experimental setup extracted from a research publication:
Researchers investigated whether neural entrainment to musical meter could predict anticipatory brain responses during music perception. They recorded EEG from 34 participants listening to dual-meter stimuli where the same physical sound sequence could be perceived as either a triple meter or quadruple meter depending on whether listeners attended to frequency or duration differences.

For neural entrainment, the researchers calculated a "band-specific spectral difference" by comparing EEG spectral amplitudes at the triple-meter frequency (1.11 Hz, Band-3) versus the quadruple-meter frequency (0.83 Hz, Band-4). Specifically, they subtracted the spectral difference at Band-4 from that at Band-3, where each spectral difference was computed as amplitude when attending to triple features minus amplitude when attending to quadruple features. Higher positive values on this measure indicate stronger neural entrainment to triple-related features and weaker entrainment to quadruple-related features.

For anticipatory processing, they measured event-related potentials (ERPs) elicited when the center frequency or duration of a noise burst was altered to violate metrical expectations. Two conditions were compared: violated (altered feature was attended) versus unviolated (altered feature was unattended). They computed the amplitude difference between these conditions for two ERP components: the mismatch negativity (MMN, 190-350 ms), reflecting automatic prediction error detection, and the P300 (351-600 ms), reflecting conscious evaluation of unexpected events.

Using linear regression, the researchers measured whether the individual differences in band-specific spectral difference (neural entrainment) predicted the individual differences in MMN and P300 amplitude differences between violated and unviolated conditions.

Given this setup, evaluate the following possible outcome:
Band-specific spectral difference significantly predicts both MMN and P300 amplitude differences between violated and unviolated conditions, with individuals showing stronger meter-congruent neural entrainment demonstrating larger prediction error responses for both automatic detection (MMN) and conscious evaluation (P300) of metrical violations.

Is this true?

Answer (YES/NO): NO